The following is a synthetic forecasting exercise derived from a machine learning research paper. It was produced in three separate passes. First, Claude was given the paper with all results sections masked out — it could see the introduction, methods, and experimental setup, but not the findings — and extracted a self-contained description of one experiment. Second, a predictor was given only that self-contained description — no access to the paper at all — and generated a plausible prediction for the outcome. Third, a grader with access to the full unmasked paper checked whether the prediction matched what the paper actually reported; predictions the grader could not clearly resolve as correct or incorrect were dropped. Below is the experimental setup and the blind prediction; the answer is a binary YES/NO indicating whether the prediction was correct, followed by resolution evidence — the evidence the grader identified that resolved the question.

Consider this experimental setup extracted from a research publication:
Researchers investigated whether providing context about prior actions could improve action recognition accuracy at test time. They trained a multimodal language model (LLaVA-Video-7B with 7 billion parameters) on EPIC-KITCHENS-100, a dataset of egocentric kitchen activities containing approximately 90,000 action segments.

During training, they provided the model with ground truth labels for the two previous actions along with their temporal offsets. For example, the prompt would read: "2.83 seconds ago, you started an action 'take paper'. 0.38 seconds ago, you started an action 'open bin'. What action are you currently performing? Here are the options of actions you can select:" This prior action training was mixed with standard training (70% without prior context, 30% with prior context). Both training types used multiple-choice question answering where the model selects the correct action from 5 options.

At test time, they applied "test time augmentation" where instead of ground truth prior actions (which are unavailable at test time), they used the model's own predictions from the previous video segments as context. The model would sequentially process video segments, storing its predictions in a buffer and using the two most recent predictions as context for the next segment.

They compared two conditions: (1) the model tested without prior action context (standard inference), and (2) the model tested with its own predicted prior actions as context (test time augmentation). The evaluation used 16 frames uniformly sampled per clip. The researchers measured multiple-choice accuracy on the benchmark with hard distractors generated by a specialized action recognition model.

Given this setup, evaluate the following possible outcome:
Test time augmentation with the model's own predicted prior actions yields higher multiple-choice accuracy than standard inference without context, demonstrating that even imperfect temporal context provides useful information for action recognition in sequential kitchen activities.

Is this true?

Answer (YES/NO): YES